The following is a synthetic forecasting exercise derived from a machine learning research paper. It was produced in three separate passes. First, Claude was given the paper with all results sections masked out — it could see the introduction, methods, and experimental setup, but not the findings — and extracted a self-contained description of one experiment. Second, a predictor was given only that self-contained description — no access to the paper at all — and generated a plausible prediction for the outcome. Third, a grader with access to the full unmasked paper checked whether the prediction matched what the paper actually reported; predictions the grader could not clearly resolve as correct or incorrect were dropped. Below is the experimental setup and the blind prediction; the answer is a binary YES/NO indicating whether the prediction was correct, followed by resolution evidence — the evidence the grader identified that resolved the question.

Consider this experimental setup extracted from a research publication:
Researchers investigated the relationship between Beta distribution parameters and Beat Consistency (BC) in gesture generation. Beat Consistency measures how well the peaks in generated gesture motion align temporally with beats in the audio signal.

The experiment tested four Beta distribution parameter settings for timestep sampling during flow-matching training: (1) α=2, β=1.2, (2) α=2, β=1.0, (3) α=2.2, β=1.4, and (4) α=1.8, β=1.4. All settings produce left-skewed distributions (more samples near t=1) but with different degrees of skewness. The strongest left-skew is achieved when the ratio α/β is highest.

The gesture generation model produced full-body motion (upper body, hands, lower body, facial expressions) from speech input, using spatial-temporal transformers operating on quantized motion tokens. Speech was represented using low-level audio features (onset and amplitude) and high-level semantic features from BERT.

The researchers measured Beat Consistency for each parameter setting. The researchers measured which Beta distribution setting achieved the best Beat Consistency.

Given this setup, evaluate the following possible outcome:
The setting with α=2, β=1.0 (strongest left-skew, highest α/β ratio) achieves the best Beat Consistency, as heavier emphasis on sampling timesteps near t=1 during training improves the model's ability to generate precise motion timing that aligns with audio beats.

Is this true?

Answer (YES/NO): YES